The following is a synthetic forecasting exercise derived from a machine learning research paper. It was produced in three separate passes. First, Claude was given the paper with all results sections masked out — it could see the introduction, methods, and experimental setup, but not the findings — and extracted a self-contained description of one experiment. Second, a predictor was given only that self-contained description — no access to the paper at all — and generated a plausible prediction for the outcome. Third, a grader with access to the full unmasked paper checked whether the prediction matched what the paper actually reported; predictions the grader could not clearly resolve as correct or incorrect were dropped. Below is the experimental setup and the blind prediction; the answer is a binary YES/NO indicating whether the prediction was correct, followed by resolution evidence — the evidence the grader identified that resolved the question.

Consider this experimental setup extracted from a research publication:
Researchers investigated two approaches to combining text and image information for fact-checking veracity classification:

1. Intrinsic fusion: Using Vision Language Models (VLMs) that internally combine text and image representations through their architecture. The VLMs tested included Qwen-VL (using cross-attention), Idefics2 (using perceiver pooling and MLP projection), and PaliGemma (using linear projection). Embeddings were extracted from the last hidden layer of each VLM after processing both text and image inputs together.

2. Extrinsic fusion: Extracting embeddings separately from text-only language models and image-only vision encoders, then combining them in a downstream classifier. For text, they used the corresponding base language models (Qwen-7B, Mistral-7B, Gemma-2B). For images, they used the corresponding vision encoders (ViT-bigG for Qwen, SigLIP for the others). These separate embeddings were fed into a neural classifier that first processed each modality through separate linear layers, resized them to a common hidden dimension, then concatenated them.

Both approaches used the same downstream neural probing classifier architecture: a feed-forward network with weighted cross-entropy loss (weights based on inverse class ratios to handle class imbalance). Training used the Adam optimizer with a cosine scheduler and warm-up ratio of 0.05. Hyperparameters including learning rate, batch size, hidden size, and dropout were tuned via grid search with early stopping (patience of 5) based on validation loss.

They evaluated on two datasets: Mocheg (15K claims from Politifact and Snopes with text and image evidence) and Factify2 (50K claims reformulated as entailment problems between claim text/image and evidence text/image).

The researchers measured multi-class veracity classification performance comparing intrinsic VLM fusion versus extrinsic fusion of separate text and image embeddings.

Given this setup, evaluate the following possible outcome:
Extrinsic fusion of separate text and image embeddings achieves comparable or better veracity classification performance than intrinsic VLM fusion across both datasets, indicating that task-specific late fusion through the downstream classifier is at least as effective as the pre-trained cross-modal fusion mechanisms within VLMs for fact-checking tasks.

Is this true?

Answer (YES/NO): NO